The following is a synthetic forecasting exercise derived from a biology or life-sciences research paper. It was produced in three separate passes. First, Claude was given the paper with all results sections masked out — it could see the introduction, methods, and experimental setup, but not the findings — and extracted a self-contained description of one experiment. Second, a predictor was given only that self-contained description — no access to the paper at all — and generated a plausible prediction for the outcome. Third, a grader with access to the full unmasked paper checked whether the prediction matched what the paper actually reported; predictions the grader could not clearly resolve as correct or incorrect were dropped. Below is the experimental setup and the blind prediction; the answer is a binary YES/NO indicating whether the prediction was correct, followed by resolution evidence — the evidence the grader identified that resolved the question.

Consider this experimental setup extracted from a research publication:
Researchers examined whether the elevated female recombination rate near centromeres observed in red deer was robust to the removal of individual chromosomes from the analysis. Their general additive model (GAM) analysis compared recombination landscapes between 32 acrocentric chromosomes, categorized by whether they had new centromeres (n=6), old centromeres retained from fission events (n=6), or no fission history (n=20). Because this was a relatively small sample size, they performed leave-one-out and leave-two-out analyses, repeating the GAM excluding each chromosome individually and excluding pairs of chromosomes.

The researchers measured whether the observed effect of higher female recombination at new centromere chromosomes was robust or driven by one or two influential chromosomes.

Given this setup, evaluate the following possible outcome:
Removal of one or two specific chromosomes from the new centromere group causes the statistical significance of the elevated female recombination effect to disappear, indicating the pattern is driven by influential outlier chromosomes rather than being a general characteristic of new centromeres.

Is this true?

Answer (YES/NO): NO